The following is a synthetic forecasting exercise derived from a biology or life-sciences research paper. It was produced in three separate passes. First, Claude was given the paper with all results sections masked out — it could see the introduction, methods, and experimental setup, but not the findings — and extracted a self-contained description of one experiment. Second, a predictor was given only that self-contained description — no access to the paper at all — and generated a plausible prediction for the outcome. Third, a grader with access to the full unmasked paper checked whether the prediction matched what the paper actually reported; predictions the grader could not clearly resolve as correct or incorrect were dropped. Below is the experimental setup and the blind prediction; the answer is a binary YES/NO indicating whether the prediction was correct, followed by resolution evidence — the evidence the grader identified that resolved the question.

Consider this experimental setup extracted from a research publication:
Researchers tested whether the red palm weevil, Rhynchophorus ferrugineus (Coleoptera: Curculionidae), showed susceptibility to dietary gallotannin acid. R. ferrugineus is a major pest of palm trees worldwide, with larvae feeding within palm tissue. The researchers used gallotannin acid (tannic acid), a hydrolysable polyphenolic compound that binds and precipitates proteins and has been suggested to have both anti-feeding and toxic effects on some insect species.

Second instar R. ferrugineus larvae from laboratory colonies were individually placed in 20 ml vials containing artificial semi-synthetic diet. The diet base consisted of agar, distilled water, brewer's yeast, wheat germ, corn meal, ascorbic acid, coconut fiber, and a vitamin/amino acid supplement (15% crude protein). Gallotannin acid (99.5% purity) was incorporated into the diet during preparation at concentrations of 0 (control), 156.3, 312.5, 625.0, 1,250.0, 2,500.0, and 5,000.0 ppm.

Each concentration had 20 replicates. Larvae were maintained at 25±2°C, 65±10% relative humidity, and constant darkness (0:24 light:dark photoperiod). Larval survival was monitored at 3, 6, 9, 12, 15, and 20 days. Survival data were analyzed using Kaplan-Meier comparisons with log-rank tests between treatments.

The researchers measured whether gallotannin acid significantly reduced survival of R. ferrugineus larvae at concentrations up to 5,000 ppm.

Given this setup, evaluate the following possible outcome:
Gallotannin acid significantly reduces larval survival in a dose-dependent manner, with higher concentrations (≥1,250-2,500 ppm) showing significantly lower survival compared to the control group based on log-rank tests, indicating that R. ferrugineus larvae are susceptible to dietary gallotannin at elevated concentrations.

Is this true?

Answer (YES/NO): NO